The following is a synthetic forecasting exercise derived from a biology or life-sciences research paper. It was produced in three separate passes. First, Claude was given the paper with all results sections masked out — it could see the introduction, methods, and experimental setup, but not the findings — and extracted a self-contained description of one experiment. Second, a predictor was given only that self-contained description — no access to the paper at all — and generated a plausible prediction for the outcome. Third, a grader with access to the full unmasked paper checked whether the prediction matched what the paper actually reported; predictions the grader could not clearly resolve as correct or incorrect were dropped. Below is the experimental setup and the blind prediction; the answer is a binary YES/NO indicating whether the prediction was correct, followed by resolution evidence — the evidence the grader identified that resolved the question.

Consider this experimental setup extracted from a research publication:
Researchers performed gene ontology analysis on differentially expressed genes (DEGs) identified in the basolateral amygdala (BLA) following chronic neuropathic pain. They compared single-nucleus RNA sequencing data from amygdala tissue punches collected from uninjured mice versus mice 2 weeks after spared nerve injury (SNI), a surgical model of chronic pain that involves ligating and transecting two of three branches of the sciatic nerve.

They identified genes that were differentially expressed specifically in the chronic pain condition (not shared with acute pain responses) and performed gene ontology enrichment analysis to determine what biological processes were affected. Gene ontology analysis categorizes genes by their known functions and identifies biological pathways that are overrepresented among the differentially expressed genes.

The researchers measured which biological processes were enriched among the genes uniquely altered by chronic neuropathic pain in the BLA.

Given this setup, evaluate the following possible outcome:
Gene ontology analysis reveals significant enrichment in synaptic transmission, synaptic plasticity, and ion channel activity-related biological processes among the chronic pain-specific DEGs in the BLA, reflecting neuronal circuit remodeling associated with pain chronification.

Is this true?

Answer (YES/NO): NO